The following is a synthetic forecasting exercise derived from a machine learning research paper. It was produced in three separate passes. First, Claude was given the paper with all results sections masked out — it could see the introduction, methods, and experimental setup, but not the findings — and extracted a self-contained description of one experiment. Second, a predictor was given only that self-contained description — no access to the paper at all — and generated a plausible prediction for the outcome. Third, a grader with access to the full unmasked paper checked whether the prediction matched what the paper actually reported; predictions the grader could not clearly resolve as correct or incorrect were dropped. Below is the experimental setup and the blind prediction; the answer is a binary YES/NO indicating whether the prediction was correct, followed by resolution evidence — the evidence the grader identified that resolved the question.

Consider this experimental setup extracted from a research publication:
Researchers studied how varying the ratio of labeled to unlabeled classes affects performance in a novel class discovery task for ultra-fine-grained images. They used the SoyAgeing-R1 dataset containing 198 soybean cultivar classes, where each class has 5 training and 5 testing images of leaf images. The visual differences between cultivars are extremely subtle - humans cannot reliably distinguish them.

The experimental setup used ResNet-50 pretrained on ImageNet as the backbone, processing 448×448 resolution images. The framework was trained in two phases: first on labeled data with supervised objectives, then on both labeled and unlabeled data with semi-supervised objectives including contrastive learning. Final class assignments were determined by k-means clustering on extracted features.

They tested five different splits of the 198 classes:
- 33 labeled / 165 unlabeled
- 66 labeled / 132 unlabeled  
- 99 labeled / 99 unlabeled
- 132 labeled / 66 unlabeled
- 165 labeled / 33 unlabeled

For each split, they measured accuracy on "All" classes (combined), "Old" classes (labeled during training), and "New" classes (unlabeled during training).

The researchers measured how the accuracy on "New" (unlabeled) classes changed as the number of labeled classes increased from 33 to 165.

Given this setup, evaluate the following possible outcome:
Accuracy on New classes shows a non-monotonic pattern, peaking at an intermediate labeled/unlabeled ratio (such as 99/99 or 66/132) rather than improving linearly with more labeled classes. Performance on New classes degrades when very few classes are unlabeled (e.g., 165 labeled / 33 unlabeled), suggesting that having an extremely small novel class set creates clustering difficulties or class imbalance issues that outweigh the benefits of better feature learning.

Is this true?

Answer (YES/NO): YES